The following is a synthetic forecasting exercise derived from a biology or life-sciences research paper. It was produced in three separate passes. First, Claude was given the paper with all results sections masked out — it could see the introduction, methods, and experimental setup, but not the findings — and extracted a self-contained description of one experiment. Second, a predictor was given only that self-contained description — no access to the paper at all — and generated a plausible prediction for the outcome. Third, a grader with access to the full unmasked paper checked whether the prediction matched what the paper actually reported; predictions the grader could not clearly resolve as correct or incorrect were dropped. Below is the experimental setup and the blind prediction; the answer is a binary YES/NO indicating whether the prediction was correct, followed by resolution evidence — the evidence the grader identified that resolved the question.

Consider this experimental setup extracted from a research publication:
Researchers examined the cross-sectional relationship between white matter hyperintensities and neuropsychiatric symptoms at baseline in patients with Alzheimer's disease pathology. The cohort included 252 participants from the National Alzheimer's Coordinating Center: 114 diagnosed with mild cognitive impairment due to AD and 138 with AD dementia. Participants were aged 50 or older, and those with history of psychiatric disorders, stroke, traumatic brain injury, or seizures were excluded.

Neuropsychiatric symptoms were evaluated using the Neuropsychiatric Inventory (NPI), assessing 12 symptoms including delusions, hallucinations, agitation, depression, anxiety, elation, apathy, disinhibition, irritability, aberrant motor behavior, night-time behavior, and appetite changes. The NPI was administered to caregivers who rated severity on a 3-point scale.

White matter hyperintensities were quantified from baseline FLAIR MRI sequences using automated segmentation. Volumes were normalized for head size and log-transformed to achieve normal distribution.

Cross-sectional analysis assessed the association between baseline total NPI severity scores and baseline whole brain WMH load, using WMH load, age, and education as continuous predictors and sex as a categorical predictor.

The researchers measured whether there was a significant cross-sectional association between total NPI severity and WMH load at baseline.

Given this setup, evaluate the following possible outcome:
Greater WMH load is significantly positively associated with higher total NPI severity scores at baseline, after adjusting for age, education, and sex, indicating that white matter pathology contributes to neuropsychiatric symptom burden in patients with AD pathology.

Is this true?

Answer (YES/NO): NO